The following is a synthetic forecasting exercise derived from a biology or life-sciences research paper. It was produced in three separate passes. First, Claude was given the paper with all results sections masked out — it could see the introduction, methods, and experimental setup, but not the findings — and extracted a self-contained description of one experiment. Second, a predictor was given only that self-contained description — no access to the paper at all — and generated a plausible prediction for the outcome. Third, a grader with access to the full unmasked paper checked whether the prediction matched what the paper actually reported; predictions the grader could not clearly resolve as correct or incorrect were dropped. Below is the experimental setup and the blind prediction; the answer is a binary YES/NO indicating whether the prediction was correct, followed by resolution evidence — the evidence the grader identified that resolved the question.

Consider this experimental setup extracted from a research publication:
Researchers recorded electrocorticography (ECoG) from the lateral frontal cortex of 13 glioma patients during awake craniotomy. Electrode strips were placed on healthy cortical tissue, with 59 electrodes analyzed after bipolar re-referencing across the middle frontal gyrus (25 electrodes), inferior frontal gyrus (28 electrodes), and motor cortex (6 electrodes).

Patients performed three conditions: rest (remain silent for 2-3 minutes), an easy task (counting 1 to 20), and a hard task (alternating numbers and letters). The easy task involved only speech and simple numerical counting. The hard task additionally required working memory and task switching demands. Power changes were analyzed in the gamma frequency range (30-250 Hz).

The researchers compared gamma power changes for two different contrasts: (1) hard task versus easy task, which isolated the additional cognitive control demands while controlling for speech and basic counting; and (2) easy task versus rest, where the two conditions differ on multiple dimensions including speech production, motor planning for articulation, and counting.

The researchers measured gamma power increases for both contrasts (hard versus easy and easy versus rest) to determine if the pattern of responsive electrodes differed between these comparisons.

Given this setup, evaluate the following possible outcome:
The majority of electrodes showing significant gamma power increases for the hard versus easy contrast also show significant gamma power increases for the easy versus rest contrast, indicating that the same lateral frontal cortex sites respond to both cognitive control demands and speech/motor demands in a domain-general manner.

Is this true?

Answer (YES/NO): NO